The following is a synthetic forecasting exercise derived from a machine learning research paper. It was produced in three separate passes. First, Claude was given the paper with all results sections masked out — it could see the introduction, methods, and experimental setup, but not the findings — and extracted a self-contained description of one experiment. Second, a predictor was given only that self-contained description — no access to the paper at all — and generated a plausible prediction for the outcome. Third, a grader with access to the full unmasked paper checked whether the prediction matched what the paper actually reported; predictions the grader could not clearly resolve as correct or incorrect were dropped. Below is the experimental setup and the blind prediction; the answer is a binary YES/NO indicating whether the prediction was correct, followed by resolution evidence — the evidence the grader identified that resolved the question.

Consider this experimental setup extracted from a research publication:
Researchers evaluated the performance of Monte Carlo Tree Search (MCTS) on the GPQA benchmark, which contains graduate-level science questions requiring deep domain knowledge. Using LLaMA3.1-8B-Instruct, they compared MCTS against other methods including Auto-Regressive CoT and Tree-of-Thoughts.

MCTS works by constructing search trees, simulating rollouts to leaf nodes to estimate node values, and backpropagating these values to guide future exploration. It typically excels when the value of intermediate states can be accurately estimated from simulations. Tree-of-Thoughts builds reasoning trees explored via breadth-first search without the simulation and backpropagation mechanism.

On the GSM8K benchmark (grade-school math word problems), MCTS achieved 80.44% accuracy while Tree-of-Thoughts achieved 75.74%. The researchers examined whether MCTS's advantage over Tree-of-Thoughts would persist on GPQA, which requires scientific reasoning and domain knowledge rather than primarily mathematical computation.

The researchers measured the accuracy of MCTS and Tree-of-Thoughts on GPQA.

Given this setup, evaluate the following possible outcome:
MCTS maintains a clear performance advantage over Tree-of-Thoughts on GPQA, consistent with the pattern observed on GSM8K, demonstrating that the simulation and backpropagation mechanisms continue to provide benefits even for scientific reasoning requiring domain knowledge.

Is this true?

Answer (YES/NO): NO